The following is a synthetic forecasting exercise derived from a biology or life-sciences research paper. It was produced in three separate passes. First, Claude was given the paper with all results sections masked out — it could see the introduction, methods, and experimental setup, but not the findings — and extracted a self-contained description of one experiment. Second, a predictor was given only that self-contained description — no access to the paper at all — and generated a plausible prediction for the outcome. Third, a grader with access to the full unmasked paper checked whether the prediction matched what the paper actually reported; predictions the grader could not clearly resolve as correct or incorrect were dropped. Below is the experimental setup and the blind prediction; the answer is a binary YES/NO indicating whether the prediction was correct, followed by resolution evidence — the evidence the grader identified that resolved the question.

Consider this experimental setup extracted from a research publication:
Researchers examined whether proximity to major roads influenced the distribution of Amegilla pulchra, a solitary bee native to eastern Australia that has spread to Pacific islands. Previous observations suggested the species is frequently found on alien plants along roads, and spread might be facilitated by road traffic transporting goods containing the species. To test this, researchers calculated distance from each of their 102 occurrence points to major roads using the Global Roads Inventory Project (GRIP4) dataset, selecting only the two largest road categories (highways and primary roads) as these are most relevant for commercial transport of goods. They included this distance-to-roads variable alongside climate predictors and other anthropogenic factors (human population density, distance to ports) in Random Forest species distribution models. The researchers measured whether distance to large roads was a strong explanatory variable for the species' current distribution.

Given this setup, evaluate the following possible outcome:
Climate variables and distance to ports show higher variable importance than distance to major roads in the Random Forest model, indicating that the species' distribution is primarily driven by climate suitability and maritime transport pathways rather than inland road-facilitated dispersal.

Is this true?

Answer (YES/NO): YES